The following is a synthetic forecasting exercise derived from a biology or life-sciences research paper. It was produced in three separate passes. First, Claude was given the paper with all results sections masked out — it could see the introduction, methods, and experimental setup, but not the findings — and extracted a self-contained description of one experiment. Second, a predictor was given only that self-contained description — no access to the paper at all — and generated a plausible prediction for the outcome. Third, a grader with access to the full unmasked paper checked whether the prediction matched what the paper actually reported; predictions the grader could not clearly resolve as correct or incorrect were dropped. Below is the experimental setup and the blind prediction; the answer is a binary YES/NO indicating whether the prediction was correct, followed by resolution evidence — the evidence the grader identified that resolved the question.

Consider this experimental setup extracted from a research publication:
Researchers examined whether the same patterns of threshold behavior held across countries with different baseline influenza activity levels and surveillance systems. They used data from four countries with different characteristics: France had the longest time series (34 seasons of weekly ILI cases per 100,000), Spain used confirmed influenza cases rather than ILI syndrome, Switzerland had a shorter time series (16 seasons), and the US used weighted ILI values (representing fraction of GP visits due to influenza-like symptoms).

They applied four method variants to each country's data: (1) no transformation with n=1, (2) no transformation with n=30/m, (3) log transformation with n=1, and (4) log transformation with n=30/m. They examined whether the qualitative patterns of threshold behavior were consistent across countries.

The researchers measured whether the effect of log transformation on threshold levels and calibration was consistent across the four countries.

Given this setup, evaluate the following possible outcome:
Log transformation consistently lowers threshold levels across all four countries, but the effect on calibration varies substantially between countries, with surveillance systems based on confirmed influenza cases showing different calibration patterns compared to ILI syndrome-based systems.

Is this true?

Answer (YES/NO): NO